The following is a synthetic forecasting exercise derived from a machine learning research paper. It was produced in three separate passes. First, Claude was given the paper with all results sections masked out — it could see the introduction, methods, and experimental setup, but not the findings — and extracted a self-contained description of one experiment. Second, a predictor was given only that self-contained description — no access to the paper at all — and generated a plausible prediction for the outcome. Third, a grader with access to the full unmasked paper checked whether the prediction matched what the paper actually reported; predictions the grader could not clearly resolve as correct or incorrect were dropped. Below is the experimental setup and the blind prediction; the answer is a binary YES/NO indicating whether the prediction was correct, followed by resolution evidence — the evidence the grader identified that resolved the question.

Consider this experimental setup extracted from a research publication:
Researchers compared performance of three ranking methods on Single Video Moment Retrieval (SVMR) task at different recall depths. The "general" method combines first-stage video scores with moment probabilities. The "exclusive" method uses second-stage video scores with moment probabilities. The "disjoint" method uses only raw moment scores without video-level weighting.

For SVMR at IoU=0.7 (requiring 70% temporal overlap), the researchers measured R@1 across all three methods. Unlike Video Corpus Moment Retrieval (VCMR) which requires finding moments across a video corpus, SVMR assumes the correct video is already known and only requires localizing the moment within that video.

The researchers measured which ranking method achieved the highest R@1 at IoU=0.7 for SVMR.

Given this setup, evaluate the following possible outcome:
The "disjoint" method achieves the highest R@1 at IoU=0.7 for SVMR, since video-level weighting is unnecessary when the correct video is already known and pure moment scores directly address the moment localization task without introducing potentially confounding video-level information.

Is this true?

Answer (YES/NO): NO